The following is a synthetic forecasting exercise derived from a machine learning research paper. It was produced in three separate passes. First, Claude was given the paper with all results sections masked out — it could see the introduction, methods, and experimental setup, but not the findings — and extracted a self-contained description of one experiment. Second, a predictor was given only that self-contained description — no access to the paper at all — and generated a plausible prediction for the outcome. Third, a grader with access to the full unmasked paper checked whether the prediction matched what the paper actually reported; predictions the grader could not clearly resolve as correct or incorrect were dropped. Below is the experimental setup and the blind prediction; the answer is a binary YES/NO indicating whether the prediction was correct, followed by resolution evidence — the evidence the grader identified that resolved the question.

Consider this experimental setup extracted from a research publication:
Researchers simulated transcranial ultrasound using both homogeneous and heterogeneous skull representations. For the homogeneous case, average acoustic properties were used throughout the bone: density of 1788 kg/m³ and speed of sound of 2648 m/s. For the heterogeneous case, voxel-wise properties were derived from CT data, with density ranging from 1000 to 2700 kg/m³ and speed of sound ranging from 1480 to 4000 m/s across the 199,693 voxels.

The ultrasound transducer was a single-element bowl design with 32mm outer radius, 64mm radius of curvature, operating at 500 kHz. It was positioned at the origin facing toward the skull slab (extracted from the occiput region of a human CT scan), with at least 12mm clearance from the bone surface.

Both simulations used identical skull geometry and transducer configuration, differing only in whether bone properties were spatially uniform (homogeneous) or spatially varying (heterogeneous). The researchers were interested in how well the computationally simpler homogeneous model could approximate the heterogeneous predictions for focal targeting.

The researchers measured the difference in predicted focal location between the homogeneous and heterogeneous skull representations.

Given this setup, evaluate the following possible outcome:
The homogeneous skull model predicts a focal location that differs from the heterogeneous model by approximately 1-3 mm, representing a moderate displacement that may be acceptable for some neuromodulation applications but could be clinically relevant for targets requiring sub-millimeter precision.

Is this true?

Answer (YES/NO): NO